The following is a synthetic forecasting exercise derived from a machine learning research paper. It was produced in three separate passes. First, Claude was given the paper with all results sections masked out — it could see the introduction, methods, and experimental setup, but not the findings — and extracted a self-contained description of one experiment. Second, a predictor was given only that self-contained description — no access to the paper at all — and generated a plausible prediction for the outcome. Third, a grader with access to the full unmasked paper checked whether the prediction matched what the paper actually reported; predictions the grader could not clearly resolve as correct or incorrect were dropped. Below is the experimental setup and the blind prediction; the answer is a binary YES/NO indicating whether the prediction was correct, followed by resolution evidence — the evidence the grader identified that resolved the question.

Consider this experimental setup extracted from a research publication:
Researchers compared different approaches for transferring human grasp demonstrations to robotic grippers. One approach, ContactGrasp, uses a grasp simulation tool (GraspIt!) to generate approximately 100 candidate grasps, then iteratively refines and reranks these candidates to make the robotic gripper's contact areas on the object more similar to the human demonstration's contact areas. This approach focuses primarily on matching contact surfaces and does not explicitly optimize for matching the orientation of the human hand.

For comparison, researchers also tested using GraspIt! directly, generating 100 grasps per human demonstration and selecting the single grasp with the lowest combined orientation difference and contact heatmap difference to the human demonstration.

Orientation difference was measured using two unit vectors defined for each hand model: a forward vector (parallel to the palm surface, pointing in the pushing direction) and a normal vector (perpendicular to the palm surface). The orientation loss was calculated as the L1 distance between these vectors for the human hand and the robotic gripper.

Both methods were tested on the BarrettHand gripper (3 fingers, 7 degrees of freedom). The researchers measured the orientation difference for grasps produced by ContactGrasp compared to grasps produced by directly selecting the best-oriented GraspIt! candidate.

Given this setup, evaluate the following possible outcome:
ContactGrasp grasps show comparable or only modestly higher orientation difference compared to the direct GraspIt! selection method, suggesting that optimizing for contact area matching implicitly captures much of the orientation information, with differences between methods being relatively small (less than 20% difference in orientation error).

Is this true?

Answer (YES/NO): NO